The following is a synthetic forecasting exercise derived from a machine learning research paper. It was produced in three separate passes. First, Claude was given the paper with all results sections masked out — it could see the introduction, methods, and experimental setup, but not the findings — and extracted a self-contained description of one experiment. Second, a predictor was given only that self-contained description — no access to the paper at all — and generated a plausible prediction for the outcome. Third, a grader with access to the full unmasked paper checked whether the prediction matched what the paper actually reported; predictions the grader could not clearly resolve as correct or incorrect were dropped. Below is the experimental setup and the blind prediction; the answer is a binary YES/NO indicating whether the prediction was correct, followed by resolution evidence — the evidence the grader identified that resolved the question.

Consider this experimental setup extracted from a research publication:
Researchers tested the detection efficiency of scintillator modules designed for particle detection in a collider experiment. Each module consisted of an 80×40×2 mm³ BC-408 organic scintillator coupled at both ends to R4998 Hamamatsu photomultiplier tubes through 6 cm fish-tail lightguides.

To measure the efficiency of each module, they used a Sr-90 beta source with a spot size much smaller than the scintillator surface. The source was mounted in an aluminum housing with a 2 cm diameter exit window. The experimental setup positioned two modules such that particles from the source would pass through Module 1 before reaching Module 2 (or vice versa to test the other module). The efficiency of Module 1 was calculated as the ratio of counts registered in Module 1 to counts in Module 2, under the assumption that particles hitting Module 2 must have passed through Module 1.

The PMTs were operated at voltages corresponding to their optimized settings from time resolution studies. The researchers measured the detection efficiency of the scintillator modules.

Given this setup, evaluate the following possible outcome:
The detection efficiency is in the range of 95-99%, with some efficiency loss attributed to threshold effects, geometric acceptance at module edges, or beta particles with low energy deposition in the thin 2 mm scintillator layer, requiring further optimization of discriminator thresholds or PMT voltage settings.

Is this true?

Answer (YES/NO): NO